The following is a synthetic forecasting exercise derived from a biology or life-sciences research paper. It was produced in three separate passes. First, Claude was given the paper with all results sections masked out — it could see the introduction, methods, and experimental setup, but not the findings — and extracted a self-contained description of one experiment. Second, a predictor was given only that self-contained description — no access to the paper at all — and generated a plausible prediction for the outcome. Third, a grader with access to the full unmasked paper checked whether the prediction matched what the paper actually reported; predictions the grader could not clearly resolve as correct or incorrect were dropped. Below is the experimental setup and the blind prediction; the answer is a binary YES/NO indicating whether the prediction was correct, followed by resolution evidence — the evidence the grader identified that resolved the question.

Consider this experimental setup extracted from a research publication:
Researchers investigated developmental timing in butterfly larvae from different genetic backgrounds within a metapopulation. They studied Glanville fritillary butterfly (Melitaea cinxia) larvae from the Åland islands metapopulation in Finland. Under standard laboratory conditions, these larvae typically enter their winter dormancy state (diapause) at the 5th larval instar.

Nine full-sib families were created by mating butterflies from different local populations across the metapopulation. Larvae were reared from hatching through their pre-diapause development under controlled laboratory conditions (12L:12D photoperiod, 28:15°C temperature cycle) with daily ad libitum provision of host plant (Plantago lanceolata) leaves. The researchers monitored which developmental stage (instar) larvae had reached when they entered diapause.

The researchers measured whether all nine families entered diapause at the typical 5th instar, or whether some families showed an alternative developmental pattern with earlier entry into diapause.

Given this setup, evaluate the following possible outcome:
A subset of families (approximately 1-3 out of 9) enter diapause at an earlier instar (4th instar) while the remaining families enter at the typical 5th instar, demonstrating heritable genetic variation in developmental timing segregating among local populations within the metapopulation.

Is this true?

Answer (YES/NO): YES